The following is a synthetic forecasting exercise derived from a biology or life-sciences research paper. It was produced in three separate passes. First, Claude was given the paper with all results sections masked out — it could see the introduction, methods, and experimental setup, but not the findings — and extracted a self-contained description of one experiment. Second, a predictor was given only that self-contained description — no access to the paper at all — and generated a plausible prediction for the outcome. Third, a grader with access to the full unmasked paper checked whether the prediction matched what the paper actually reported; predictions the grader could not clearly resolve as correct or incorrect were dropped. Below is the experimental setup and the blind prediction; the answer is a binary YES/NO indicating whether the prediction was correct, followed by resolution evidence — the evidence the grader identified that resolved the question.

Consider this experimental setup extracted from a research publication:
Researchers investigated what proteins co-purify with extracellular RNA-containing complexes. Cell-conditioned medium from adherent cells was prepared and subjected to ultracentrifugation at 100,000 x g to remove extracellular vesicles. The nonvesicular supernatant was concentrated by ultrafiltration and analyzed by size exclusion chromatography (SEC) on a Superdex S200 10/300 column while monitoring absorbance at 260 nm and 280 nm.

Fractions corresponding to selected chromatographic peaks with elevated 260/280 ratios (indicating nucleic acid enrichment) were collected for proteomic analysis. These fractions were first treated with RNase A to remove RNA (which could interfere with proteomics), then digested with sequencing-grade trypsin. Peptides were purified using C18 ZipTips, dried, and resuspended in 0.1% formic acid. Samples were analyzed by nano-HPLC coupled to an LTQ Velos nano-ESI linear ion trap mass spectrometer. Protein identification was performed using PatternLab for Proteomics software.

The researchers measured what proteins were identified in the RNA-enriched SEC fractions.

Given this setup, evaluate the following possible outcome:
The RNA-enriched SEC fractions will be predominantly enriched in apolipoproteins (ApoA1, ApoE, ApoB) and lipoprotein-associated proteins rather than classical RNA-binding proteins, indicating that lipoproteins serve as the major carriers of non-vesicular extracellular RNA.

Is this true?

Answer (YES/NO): NO